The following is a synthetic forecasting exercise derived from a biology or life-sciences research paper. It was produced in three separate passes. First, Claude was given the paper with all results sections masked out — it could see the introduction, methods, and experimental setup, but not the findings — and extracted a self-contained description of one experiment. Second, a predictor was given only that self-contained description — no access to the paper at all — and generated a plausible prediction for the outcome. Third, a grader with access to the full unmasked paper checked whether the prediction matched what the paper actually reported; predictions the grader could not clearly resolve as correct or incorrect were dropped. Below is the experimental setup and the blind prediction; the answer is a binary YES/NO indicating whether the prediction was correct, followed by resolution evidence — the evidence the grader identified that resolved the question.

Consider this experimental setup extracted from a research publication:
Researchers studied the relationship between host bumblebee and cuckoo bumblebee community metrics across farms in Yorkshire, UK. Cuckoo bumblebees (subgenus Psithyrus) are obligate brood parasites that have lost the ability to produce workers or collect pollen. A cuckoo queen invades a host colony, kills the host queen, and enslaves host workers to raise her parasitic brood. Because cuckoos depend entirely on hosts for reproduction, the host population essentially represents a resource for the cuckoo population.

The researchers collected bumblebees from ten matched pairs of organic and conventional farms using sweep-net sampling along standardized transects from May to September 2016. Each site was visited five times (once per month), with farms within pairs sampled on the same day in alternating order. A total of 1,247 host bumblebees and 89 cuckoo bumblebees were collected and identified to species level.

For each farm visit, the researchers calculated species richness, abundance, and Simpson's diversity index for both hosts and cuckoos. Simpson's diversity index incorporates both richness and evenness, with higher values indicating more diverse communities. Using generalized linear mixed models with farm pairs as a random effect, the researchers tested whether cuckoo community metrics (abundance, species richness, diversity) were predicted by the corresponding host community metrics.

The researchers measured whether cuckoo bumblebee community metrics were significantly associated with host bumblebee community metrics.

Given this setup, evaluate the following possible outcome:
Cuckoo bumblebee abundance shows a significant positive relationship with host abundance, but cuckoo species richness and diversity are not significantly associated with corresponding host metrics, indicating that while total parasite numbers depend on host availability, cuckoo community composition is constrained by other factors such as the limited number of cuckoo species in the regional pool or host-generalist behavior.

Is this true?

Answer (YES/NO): NO